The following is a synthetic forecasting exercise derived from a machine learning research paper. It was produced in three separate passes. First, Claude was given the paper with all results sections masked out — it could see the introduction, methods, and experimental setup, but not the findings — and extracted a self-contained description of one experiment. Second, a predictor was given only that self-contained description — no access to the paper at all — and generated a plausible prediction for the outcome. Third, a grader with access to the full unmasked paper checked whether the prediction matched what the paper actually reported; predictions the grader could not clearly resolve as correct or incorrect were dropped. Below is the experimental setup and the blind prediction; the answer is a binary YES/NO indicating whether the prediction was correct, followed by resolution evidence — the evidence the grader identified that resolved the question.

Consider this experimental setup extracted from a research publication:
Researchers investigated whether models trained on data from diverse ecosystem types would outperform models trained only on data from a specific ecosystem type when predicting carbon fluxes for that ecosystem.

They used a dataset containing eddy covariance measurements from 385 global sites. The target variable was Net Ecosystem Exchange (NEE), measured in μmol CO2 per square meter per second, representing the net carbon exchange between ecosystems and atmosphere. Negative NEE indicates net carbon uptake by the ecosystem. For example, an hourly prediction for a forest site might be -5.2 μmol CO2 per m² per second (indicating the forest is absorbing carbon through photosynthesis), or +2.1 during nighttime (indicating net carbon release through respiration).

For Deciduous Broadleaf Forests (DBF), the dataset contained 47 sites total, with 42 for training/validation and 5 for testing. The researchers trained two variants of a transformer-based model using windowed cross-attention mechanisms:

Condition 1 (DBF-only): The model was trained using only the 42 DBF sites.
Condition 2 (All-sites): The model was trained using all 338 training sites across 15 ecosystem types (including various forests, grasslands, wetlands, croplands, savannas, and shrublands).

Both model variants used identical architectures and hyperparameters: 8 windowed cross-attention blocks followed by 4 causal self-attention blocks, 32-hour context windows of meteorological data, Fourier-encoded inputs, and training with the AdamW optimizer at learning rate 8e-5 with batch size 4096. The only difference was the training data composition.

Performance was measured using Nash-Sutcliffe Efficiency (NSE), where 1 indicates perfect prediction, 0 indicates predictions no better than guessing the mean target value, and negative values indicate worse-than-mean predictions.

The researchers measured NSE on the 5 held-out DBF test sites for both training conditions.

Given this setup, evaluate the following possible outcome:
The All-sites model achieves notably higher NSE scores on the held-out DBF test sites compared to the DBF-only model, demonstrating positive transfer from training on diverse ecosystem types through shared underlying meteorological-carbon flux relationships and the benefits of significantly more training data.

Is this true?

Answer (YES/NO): YES